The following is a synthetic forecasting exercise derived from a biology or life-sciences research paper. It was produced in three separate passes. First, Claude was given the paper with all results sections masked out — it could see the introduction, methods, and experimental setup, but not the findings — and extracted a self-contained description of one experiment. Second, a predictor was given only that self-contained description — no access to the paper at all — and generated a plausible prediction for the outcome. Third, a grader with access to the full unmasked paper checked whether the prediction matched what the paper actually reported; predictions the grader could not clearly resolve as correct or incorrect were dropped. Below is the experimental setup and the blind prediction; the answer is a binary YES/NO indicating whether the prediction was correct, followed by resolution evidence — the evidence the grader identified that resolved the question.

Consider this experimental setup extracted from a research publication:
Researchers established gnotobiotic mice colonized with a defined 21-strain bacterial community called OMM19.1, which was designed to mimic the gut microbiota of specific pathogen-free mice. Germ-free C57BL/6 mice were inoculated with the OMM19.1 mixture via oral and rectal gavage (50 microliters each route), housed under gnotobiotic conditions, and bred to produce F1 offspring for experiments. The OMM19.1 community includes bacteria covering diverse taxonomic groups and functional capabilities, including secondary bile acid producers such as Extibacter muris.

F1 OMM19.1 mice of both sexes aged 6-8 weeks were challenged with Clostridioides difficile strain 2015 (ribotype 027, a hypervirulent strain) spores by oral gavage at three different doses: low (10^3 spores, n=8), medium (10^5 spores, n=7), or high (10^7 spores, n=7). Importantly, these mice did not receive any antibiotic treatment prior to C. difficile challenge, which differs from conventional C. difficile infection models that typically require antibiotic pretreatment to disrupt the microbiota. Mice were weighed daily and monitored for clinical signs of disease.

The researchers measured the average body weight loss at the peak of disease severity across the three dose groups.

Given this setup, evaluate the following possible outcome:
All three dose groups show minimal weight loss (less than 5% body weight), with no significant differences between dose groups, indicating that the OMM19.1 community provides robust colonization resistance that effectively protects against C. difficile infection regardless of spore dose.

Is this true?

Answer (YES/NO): NO